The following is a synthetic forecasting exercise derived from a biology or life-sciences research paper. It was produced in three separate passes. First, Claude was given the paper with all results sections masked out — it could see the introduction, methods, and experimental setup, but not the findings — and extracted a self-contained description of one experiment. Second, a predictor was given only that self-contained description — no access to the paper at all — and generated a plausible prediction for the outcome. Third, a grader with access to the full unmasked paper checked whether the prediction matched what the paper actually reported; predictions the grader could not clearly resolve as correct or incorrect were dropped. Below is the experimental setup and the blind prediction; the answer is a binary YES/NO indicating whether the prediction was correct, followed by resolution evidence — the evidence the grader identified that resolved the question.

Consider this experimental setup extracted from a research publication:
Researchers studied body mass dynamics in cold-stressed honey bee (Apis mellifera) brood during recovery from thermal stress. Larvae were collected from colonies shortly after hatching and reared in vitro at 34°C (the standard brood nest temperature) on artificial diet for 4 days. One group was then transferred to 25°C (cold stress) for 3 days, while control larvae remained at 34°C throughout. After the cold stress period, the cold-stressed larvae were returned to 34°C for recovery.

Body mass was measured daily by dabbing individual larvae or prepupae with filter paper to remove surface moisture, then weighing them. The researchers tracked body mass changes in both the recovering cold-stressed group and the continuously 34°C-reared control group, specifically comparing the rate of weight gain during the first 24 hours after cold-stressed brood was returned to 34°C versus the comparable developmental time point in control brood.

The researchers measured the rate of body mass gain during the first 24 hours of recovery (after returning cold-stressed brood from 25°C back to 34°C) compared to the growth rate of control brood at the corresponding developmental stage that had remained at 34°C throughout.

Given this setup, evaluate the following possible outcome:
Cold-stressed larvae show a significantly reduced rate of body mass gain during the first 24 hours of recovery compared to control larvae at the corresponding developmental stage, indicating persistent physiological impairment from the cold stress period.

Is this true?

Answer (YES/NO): NO